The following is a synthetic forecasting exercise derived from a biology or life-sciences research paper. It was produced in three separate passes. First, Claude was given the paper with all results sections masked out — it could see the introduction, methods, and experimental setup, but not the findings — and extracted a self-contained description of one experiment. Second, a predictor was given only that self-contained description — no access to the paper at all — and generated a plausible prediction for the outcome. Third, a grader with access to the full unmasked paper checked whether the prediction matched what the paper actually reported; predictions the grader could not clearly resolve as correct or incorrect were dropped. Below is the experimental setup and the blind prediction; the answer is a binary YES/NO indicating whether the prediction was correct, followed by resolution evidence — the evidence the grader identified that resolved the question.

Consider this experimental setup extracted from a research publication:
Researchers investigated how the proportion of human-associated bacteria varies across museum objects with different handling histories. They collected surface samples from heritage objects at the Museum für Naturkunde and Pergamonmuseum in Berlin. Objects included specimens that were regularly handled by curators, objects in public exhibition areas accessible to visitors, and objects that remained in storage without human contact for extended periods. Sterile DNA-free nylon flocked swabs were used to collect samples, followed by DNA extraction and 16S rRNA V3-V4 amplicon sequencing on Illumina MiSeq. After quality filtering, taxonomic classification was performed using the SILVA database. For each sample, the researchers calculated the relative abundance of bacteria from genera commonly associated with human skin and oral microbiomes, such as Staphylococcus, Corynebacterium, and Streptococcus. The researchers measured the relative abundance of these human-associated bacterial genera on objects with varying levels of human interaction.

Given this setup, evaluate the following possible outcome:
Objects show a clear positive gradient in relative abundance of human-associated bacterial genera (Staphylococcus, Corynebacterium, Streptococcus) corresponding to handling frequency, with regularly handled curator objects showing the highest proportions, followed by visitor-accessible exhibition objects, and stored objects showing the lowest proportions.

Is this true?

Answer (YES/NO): NO